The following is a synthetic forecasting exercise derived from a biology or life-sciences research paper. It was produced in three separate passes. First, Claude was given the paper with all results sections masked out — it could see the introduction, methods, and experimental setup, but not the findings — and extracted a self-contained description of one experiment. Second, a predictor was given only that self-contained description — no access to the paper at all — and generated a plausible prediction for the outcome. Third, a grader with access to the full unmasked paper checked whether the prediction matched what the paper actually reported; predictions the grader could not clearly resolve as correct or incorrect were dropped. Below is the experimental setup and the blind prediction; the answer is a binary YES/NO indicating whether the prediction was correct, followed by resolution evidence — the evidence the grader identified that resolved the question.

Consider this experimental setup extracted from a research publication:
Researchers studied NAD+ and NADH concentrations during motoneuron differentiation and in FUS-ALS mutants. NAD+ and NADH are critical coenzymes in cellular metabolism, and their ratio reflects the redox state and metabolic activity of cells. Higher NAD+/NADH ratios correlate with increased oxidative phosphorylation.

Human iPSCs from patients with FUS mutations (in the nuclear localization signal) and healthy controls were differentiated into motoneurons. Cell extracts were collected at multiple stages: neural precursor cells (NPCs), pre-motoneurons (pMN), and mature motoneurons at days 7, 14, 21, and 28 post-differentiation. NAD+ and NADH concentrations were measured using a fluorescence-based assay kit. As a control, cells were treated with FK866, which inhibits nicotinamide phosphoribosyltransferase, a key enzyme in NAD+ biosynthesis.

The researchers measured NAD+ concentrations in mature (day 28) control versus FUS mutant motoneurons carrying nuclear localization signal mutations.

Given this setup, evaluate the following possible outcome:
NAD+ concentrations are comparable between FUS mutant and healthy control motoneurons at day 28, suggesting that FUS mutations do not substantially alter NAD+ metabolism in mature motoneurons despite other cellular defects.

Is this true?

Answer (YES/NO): NO